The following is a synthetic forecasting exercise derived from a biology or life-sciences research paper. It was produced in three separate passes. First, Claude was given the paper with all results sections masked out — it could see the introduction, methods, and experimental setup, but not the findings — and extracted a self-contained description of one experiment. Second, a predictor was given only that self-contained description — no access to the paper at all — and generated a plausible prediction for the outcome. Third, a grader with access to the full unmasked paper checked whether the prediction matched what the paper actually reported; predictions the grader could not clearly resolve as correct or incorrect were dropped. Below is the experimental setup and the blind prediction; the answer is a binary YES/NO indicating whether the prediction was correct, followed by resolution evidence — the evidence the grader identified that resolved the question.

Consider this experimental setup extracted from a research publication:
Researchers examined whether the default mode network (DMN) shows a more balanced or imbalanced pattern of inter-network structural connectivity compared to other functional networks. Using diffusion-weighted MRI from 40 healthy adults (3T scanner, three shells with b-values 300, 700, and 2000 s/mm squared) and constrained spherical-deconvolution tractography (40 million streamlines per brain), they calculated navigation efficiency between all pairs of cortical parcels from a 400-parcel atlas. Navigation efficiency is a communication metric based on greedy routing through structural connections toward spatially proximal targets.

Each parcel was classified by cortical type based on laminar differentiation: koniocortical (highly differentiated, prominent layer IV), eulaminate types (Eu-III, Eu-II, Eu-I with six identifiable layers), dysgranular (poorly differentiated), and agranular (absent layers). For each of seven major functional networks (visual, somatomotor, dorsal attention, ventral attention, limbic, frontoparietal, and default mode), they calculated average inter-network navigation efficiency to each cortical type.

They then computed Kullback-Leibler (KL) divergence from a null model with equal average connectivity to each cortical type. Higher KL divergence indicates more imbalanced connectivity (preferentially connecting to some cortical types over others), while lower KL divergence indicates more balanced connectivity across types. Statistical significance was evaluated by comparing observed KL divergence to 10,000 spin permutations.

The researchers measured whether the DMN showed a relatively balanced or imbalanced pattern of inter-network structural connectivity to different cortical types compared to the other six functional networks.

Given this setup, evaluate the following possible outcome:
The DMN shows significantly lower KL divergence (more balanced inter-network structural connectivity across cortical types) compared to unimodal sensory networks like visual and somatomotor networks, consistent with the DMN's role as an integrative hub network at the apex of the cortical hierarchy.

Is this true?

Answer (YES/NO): YES